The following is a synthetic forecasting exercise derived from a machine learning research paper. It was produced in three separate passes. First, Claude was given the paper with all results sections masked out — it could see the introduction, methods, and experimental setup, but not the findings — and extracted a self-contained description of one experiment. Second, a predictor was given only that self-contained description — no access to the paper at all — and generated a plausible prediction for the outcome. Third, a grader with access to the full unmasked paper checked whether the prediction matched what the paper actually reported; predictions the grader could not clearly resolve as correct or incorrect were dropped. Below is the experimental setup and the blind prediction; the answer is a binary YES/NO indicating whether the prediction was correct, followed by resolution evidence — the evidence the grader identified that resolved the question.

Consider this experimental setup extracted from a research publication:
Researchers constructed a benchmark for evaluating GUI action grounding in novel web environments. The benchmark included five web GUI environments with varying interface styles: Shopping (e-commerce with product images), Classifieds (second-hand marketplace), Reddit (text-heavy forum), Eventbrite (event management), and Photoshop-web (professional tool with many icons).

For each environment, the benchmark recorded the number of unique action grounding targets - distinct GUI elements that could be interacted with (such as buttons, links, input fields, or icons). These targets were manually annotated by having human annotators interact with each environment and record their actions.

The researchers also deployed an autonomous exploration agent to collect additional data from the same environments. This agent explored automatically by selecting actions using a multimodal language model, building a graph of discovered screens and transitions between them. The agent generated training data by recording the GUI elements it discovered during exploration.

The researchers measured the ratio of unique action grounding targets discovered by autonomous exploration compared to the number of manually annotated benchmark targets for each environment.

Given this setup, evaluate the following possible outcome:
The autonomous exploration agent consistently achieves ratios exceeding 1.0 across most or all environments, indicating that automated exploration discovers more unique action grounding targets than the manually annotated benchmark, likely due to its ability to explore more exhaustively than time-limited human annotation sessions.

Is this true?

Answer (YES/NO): YES